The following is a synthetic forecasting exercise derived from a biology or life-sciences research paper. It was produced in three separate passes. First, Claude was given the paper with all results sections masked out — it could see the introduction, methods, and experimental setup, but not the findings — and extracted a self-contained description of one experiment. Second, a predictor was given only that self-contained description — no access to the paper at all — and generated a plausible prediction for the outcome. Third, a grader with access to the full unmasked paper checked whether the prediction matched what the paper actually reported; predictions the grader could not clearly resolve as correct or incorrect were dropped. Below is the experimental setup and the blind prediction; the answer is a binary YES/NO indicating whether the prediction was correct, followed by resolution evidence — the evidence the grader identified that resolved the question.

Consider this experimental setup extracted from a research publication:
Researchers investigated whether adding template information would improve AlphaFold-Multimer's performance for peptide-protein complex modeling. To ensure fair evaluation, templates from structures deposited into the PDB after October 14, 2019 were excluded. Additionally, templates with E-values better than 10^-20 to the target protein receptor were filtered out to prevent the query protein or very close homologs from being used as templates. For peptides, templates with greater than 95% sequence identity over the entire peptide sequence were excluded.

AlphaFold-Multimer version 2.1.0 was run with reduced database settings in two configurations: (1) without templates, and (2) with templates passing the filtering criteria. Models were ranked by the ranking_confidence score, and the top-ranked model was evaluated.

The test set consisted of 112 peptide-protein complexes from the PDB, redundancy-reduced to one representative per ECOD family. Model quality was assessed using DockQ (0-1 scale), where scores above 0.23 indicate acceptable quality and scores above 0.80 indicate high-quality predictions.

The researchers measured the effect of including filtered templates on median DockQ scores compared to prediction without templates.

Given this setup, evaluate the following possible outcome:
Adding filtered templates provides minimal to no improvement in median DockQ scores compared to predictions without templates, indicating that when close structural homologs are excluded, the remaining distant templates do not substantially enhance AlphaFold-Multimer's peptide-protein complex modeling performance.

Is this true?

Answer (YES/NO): NO